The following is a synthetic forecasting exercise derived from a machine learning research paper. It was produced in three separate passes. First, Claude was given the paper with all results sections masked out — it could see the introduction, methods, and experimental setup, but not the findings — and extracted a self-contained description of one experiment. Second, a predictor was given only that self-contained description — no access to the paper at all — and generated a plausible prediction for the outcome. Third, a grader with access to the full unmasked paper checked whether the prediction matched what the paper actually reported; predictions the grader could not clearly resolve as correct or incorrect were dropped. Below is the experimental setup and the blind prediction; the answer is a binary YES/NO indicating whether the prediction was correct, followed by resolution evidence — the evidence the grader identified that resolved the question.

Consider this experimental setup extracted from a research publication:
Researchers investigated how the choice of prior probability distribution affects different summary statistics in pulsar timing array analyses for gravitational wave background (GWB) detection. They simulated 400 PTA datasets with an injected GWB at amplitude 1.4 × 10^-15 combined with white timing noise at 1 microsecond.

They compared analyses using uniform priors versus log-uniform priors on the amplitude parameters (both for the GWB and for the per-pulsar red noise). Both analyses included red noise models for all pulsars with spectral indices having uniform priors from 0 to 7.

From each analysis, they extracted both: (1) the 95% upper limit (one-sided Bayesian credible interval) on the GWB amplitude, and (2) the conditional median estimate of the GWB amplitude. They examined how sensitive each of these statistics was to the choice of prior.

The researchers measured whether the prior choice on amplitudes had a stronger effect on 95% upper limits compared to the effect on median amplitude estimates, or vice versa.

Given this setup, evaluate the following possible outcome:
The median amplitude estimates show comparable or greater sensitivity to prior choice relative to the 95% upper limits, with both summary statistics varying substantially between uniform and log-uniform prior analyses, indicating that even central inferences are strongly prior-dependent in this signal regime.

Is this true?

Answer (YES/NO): NO